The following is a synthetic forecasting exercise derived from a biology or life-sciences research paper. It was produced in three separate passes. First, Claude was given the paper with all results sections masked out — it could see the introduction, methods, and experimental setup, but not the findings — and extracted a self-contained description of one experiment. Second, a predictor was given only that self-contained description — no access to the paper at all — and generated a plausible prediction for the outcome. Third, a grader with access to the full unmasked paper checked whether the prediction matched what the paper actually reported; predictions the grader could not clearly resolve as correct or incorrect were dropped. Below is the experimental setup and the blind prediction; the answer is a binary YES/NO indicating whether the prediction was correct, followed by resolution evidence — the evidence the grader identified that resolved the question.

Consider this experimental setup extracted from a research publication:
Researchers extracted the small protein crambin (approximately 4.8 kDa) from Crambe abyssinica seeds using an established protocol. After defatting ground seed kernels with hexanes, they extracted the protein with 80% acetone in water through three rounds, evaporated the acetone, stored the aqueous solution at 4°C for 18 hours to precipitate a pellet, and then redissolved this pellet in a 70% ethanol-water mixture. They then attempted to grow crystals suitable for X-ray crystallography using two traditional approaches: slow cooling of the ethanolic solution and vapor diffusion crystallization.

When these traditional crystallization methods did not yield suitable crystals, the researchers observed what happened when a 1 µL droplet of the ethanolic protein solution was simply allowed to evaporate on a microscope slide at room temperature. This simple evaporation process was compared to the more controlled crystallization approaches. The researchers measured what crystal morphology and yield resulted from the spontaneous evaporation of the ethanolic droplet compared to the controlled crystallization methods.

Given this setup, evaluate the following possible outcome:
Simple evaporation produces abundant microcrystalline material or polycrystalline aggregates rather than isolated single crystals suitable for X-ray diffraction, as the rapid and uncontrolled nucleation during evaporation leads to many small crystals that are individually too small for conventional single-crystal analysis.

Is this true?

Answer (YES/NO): YES